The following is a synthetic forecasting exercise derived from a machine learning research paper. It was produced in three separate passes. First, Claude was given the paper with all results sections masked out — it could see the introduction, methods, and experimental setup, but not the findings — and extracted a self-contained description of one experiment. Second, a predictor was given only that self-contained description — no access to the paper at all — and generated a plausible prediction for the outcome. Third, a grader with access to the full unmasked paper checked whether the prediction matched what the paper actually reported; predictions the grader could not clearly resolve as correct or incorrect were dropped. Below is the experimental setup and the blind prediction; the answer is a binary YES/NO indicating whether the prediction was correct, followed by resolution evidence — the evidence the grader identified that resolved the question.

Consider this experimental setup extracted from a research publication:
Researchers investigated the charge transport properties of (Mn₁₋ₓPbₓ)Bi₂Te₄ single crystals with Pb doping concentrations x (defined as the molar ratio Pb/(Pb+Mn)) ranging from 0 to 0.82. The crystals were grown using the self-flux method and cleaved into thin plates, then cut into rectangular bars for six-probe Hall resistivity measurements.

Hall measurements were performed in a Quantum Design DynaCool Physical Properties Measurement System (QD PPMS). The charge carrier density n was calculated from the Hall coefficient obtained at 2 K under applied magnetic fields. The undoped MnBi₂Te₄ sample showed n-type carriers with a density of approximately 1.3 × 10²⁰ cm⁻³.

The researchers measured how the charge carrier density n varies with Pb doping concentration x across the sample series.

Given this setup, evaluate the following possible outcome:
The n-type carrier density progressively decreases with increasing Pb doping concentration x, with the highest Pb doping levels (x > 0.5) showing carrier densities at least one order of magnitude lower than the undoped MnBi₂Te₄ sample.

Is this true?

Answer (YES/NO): NO